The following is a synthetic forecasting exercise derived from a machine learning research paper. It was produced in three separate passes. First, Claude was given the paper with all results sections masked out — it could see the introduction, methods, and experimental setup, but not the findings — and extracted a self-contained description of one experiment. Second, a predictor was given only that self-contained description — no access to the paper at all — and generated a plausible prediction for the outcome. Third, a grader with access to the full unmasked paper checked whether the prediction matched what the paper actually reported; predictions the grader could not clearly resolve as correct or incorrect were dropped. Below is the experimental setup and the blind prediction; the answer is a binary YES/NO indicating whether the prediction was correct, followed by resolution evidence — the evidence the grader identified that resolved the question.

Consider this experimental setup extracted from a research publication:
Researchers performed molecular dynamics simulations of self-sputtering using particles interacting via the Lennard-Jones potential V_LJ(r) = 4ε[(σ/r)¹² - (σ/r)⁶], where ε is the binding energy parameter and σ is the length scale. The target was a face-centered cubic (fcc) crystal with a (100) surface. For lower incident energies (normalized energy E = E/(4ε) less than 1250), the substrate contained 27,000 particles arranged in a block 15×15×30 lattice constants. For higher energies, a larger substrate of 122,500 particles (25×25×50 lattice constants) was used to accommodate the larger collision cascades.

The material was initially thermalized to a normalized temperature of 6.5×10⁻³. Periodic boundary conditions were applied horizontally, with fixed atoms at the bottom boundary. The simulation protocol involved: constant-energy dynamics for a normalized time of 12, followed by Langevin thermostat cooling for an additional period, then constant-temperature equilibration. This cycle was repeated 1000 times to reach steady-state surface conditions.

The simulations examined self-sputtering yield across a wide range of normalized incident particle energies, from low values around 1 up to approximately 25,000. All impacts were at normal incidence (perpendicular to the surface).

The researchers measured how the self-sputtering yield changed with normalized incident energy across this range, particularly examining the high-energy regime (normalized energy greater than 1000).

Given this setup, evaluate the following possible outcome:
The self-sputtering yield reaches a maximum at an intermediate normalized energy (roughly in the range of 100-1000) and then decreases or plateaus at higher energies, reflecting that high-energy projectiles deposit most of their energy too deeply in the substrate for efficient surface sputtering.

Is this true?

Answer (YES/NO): NO